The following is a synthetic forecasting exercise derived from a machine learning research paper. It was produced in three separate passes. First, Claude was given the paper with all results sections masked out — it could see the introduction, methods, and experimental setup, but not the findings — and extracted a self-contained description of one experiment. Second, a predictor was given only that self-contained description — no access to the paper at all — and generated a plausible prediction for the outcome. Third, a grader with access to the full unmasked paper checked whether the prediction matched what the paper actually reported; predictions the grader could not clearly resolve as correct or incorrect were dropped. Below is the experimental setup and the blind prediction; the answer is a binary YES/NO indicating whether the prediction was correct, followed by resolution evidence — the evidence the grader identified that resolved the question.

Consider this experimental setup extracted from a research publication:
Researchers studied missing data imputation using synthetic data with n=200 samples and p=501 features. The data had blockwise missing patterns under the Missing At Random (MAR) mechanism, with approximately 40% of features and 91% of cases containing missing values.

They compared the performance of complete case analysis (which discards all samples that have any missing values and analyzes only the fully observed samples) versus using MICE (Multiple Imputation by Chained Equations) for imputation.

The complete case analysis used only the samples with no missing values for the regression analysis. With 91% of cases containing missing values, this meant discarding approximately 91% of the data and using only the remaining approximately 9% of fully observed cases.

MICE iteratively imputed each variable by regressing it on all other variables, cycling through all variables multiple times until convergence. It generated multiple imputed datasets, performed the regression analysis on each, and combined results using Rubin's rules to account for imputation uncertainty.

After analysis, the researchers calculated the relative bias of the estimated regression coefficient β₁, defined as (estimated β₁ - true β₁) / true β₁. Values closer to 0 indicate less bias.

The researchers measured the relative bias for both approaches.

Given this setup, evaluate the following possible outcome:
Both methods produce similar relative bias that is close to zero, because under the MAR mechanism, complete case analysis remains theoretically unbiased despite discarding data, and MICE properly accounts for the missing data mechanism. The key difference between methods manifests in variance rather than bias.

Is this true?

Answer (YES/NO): NO